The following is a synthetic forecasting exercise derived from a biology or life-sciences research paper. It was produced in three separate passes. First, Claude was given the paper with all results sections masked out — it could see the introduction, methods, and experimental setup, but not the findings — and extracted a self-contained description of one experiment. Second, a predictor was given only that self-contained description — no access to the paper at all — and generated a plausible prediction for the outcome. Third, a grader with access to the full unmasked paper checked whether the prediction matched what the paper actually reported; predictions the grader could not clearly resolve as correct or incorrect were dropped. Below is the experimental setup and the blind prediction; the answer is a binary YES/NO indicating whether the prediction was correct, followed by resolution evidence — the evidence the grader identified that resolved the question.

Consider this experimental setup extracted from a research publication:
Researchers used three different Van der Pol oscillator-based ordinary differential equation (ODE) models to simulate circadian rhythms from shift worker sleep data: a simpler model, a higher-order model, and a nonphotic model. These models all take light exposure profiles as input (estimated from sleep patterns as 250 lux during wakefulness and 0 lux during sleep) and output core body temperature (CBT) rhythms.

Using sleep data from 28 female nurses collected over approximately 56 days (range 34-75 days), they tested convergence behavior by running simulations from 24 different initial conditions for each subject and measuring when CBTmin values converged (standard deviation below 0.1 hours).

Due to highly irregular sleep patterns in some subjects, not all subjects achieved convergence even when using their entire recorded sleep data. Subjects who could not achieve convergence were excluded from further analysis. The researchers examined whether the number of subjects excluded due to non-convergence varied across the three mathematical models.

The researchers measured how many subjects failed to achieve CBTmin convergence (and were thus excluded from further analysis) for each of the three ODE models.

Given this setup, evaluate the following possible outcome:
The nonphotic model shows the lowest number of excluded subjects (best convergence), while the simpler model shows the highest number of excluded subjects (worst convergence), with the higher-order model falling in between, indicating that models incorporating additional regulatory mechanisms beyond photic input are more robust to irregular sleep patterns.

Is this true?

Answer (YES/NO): NO